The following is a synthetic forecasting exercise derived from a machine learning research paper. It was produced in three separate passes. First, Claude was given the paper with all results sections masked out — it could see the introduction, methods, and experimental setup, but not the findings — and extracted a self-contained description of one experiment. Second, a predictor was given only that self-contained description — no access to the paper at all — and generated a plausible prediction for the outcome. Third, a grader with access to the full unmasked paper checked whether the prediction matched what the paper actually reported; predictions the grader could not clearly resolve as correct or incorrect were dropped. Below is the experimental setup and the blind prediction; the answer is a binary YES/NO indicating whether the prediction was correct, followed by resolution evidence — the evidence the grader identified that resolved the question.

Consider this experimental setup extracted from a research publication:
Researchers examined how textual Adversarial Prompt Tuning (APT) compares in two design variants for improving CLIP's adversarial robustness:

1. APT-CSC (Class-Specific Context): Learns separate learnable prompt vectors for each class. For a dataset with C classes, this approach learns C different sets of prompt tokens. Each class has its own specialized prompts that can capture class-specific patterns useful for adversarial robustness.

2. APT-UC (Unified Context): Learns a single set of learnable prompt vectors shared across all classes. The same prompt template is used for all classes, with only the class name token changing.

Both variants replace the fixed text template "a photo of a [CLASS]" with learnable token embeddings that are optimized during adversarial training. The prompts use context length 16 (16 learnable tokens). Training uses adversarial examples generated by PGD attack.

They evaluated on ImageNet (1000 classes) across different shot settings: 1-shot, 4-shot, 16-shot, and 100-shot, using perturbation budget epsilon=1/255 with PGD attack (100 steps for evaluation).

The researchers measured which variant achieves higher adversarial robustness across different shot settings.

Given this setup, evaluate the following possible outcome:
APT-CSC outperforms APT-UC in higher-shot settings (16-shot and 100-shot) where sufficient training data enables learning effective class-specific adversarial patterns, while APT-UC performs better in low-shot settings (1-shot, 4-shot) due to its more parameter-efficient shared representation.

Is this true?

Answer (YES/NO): NO